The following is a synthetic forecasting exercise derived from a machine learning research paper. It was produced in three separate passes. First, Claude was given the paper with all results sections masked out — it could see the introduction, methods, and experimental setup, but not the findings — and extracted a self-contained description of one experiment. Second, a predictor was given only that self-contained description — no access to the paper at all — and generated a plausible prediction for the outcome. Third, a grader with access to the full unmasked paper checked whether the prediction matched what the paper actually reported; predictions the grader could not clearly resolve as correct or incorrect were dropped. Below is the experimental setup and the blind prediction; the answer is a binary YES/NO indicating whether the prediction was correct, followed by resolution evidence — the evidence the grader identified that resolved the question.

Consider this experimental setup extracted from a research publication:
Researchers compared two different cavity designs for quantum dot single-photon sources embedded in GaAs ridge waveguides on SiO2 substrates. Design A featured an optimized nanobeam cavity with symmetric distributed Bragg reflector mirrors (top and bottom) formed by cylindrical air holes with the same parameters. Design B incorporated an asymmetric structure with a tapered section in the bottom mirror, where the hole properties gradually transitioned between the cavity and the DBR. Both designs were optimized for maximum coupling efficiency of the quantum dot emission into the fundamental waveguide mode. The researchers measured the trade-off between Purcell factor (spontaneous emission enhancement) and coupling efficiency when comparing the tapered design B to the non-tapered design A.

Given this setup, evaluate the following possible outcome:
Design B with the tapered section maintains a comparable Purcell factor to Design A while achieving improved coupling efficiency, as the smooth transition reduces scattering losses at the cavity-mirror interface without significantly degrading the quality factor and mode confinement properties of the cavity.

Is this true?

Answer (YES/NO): NO